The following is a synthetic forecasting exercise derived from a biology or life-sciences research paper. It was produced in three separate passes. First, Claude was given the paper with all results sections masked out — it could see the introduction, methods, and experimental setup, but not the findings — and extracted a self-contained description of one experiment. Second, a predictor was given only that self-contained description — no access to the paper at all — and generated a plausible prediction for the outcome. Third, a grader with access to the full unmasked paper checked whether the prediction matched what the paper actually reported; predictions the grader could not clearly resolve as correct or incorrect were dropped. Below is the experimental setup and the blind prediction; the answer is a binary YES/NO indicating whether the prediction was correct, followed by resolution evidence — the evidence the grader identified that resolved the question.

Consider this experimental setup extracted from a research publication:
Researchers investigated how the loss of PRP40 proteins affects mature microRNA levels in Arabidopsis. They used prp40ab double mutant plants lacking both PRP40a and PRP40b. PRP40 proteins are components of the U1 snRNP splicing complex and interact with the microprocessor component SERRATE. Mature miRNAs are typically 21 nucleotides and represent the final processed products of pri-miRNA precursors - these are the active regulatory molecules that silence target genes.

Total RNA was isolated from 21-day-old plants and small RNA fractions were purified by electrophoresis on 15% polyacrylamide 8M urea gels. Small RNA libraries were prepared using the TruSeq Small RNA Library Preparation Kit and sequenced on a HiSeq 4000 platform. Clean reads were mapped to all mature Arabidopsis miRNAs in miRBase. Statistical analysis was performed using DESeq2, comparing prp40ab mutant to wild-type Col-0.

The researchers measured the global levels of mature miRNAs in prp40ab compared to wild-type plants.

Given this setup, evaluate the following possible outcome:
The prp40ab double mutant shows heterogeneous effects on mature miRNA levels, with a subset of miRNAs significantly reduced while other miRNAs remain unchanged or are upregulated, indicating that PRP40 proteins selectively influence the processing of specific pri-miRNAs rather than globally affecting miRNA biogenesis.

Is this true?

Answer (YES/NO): NO